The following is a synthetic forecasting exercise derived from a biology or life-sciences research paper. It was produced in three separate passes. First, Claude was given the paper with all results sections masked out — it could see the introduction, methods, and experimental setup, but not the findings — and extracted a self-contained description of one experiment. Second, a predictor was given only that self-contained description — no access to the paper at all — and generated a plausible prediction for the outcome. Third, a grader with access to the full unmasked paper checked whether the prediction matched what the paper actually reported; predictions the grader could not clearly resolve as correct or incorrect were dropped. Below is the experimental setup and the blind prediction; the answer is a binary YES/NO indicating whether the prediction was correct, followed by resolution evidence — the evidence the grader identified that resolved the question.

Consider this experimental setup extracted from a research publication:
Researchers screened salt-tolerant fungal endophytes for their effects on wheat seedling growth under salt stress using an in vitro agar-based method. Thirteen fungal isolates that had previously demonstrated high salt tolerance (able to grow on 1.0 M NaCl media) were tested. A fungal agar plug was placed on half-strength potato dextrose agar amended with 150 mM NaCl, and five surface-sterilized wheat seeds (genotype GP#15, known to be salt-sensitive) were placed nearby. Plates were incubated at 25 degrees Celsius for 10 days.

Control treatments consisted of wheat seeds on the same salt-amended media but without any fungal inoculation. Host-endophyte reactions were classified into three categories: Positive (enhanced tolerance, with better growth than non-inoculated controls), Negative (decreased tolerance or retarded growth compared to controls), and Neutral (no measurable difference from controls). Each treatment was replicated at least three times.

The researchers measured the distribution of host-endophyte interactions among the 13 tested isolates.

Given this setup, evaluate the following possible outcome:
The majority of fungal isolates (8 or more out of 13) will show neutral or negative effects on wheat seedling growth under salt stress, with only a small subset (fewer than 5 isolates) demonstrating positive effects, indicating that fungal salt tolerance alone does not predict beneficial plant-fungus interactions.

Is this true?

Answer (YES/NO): NO